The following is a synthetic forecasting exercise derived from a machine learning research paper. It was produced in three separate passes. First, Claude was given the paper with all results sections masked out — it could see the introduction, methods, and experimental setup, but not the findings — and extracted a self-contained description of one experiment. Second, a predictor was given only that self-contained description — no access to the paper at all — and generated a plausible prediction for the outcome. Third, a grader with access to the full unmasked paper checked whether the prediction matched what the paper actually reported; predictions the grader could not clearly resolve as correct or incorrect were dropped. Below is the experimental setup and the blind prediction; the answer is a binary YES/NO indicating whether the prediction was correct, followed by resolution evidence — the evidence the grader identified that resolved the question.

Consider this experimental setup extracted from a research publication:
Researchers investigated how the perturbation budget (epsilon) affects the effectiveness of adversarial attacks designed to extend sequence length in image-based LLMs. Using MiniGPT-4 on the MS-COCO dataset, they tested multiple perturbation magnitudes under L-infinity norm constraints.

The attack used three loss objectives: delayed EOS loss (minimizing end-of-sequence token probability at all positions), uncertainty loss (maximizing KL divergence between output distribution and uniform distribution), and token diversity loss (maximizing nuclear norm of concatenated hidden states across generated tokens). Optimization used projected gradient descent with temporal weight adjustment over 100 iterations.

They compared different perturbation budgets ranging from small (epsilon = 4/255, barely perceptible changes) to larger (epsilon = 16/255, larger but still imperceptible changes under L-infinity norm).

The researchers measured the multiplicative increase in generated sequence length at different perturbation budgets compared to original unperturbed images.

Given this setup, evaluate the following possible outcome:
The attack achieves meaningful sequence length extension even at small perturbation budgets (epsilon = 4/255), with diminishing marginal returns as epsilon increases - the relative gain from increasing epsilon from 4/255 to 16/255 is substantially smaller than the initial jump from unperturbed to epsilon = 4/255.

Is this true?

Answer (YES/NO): YES